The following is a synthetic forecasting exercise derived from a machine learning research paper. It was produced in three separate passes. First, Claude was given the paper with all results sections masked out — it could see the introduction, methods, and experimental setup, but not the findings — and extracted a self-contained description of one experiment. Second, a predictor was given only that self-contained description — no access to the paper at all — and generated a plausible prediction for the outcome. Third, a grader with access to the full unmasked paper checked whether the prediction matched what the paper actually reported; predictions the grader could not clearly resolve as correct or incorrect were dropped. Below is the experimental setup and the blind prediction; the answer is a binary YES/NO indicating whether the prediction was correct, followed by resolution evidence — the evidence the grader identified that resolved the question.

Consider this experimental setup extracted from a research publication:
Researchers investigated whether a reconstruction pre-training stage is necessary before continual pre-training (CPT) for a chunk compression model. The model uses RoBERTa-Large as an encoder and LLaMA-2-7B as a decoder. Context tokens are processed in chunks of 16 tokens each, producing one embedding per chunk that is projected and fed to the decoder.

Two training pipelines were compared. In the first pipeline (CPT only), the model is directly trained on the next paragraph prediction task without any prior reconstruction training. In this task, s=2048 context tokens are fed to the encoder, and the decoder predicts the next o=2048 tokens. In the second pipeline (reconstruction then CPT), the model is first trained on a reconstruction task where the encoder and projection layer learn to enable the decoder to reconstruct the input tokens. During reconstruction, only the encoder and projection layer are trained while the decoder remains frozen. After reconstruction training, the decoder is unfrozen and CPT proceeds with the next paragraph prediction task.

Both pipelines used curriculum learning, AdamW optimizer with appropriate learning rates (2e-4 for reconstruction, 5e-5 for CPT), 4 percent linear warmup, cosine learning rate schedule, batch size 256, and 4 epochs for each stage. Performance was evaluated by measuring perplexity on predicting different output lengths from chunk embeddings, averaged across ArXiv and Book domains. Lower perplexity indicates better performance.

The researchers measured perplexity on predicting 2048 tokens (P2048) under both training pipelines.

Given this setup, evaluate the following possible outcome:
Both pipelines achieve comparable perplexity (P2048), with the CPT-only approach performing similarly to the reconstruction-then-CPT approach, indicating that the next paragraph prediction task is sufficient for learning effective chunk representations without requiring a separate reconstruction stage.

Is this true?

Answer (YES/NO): NO